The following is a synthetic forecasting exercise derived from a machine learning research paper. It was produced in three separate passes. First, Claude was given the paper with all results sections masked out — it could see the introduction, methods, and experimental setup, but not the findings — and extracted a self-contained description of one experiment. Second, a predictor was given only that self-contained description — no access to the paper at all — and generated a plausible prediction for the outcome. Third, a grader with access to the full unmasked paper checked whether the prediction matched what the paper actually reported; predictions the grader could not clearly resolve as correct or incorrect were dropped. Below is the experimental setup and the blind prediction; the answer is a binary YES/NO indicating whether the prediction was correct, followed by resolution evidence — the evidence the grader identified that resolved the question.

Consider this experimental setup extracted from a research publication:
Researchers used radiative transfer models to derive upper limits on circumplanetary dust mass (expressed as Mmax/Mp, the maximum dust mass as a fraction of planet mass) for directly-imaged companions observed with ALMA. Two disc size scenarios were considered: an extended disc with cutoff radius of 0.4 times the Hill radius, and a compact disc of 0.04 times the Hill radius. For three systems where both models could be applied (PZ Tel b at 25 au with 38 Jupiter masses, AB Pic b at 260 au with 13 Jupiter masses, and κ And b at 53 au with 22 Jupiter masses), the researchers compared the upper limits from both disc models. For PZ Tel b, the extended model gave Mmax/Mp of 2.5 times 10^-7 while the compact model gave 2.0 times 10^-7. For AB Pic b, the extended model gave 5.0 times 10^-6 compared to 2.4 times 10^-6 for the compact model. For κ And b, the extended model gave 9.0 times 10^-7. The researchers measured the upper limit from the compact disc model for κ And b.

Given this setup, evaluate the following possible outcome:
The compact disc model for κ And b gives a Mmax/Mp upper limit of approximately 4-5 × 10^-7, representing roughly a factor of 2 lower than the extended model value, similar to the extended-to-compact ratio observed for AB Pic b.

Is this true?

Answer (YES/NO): NO